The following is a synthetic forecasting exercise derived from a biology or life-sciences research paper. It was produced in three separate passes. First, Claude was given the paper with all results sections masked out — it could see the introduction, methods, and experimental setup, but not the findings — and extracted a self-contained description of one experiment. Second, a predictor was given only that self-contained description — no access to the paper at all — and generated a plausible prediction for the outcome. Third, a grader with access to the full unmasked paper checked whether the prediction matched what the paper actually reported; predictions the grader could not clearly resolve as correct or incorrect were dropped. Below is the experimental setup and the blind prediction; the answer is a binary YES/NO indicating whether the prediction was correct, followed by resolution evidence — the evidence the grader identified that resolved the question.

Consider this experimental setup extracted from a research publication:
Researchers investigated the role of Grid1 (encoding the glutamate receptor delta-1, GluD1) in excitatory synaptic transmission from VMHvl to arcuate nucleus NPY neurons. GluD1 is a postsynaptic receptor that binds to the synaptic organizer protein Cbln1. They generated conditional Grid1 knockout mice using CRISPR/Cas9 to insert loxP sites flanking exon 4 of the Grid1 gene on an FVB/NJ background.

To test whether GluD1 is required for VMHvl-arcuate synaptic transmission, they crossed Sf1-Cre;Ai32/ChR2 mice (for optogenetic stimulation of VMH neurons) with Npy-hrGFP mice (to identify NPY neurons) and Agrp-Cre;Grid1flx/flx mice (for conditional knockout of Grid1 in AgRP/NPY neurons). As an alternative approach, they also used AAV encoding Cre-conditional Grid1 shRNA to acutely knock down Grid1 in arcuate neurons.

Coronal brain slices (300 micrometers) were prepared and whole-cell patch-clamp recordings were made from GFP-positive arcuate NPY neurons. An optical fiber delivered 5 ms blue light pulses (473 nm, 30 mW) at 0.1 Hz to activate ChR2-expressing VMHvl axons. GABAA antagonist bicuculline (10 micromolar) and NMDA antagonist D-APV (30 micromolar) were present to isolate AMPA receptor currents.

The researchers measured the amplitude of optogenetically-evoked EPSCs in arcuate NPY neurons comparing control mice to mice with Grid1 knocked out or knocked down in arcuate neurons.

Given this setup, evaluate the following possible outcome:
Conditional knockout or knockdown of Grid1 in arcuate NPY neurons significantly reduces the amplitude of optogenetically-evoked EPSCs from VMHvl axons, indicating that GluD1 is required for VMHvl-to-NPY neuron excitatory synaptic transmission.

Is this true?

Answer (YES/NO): YES